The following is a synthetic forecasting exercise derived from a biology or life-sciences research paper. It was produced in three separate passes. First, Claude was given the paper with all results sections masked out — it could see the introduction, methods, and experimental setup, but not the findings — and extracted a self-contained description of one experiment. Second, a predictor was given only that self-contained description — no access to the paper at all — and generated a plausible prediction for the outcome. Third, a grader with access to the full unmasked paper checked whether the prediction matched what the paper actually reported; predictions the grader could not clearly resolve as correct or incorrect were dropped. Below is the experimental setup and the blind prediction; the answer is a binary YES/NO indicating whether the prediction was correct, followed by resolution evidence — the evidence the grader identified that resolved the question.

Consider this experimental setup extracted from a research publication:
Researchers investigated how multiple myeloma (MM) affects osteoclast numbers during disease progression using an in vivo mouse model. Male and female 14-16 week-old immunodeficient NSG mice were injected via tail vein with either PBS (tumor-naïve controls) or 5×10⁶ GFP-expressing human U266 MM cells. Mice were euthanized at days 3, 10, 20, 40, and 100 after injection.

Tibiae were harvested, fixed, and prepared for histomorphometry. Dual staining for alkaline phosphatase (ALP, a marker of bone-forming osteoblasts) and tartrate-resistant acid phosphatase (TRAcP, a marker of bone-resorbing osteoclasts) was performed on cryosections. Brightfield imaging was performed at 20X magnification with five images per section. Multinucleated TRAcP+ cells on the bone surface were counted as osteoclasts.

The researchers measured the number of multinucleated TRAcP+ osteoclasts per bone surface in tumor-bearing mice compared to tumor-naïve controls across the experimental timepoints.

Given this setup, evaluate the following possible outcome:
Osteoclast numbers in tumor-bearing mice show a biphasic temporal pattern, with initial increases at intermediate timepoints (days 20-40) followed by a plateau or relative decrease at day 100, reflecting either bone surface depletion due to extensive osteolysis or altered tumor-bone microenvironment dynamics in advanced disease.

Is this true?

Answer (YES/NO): NO